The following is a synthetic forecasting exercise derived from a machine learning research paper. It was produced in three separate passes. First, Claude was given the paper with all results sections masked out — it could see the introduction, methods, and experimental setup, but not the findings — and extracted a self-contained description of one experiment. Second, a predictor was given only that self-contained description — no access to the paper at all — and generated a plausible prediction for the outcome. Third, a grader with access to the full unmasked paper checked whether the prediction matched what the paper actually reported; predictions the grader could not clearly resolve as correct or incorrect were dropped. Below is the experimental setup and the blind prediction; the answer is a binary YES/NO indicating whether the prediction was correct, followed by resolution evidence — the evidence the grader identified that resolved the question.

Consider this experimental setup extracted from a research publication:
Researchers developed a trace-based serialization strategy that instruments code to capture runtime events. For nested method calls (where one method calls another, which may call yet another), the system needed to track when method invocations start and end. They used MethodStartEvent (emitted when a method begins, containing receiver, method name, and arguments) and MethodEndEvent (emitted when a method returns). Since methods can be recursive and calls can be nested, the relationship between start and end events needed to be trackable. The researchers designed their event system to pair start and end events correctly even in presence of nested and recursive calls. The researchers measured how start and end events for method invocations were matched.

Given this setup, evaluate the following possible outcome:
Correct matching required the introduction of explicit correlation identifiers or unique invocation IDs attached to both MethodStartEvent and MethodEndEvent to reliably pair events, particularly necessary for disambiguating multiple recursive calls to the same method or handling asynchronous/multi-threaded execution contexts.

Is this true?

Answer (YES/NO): YES